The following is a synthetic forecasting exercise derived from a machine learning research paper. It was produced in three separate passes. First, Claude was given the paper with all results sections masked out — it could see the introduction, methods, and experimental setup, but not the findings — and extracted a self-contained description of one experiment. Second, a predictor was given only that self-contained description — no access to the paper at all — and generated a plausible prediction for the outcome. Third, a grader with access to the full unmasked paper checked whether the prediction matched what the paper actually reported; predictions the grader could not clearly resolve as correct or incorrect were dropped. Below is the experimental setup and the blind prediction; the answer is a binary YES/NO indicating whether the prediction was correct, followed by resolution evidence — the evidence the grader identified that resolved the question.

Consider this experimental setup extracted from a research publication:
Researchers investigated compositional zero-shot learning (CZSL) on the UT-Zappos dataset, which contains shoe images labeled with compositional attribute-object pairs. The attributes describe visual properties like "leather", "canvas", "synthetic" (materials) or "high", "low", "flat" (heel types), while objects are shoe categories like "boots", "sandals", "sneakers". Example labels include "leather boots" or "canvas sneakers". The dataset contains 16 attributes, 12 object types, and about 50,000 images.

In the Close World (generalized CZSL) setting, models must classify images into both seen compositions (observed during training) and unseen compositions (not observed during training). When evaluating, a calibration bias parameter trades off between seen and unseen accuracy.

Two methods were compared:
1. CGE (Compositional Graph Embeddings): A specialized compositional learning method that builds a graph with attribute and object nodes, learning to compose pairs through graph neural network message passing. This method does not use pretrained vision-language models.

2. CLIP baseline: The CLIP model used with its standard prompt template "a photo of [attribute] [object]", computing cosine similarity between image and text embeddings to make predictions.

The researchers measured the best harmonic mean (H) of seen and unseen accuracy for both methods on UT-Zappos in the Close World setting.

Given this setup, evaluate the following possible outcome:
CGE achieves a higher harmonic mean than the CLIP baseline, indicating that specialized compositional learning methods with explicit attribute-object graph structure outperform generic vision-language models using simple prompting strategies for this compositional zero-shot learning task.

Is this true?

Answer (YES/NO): YES